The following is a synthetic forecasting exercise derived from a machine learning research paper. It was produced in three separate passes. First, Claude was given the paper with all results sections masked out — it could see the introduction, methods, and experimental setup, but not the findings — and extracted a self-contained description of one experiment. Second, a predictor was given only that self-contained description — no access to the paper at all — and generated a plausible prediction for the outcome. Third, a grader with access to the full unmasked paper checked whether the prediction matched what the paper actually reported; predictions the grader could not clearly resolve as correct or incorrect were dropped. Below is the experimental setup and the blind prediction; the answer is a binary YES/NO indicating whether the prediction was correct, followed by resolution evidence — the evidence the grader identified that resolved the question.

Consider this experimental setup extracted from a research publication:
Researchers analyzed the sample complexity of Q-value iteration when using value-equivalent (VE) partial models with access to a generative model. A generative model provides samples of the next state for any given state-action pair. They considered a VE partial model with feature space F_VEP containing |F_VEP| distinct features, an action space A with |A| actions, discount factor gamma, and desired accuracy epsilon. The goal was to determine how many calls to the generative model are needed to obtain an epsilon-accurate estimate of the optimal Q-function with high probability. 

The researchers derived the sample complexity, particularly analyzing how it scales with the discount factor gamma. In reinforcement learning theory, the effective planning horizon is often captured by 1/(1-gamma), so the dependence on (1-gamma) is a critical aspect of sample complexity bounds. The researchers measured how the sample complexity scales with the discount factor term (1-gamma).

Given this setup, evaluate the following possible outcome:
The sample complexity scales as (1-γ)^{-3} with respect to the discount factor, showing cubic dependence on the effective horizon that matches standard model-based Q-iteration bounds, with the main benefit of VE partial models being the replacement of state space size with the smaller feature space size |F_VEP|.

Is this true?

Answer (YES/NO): NO